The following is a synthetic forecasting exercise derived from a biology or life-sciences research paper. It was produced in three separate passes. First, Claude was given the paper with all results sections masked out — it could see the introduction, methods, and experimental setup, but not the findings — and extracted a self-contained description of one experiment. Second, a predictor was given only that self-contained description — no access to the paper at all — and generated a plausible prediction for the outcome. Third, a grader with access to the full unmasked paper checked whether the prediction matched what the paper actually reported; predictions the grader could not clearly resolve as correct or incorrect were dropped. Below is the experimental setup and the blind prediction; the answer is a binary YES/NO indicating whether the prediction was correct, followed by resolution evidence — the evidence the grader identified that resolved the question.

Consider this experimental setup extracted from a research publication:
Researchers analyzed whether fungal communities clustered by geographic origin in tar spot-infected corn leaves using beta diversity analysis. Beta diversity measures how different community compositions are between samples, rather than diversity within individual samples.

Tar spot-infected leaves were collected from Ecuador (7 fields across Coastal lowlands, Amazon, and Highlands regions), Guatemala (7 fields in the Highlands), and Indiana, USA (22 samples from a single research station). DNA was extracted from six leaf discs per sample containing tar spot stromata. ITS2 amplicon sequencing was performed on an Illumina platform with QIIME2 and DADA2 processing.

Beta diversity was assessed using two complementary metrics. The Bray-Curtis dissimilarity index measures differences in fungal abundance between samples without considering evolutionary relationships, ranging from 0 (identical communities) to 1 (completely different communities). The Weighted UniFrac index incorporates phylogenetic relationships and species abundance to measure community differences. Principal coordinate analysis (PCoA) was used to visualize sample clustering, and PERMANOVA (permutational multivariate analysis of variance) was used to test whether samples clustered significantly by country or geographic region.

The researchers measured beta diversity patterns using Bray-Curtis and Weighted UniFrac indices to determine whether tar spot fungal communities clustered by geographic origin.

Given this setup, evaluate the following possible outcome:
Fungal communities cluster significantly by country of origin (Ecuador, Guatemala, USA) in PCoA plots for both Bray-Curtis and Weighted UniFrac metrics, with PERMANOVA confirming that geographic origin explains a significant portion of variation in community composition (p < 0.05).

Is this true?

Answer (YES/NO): NO